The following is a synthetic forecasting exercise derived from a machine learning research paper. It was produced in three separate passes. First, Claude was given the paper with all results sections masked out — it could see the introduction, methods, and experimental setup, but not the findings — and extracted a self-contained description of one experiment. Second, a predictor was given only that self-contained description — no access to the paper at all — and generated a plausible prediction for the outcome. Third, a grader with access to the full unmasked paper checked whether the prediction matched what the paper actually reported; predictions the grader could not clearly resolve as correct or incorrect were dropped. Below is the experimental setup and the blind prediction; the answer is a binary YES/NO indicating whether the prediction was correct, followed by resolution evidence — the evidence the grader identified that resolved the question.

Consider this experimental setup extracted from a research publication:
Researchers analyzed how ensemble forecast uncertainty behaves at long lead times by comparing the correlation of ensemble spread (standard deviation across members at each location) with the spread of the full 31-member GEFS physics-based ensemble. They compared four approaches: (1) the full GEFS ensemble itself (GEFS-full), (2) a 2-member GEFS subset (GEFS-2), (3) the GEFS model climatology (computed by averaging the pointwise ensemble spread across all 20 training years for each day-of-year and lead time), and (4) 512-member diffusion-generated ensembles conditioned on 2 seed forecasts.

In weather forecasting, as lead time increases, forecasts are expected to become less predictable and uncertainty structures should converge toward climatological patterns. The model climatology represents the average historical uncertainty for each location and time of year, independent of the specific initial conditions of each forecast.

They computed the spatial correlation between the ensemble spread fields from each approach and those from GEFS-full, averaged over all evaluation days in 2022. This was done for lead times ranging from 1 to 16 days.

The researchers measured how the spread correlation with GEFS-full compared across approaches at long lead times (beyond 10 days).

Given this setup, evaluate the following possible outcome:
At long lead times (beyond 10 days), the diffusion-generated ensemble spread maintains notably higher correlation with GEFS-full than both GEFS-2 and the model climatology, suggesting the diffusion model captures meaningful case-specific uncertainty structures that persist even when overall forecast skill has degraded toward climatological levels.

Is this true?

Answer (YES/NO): NO